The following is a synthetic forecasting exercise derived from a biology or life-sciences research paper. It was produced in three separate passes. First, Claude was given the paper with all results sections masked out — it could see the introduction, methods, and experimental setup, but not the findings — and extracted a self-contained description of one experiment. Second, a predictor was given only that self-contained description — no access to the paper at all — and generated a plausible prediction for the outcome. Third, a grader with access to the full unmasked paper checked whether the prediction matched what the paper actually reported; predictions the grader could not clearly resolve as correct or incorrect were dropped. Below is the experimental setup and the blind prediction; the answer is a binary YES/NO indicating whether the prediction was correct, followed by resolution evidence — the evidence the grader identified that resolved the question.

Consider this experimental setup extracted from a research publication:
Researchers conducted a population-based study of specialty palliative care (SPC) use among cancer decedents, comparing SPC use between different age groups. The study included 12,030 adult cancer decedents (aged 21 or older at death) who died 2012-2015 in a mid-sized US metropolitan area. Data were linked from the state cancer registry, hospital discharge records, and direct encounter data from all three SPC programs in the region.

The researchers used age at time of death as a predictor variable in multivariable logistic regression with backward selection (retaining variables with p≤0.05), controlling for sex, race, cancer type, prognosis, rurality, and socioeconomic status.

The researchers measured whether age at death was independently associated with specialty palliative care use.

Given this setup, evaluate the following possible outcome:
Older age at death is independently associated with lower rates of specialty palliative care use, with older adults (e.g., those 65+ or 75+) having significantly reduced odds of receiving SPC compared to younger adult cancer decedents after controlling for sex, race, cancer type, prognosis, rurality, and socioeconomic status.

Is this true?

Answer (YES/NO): YES